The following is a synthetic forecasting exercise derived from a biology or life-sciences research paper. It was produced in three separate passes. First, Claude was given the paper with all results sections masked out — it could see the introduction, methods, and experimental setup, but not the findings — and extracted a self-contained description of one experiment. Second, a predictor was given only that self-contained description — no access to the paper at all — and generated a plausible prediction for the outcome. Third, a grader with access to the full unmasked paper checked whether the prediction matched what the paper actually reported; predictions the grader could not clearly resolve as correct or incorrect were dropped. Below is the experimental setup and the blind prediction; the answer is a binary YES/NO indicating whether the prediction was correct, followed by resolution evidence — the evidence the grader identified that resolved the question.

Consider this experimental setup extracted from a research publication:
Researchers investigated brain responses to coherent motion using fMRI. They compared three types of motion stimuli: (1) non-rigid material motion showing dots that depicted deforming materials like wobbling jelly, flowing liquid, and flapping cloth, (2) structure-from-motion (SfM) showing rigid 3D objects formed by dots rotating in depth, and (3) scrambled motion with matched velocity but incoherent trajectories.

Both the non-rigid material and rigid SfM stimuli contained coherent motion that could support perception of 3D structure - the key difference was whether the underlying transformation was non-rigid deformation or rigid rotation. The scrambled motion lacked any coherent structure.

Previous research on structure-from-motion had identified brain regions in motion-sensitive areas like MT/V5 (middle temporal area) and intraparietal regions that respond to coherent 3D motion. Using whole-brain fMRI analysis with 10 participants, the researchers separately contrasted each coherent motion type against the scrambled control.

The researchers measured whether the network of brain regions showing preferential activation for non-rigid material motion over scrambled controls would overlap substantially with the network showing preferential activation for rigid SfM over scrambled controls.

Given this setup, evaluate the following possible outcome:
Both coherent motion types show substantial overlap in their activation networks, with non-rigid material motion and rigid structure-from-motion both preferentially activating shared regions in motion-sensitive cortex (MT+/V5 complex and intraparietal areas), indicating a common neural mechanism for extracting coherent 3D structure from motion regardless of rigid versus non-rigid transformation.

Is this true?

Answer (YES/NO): YES